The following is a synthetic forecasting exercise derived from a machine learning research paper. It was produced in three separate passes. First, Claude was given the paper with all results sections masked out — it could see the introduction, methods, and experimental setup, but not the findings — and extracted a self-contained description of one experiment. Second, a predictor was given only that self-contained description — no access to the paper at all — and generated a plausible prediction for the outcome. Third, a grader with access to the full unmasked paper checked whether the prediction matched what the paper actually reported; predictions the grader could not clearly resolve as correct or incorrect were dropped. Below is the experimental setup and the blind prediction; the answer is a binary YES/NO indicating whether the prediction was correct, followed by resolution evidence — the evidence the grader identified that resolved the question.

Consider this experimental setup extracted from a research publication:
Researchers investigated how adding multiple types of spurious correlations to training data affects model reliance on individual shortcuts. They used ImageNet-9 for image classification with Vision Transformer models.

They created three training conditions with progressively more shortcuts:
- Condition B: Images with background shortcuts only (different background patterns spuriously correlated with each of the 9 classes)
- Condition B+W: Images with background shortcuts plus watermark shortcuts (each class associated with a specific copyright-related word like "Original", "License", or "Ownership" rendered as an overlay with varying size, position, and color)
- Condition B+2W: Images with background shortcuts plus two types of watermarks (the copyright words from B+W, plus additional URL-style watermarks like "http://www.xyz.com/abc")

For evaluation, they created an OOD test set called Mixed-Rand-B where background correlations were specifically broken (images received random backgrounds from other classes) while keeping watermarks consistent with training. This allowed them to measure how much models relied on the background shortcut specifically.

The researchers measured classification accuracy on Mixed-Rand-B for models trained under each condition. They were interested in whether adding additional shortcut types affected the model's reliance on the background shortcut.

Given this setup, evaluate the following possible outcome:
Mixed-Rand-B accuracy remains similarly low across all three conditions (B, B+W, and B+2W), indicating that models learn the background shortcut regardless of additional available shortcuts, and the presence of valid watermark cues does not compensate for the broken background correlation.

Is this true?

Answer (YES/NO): NO